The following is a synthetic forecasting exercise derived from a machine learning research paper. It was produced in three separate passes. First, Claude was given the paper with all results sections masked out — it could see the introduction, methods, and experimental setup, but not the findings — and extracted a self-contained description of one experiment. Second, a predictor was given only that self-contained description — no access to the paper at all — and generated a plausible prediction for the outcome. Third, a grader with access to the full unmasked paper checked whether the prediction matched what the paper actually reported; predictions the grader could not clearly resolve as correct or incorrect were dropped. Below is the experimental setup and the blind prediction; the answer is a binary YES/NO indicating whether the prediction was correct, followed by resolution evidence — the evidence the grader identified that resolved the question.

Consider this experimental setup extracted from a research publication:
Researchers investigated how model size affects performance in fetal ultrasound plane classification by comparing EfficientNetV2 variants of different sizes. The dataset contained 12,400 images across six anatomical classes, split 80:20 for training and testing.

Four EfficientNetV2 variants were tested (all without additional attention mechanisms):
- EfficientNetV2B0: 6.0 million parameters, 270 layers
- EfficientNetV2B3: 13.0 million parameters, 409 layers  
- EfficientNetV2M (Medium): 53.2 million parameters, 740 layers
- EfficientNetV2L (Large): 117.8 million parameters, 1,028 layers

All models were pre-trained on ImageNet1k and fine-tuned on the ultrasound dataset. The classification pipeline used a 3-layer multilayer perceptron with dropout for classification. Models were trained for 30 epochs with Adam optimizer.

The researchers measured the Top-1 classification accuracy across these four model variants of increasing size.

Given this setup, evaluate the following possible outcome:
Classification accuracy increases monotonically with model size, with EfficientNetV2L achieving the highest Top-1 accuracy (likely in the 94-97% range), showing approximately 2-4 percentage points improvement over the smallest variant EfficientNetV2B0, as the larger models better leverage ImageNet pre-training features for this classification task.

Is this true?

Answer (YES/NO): NO